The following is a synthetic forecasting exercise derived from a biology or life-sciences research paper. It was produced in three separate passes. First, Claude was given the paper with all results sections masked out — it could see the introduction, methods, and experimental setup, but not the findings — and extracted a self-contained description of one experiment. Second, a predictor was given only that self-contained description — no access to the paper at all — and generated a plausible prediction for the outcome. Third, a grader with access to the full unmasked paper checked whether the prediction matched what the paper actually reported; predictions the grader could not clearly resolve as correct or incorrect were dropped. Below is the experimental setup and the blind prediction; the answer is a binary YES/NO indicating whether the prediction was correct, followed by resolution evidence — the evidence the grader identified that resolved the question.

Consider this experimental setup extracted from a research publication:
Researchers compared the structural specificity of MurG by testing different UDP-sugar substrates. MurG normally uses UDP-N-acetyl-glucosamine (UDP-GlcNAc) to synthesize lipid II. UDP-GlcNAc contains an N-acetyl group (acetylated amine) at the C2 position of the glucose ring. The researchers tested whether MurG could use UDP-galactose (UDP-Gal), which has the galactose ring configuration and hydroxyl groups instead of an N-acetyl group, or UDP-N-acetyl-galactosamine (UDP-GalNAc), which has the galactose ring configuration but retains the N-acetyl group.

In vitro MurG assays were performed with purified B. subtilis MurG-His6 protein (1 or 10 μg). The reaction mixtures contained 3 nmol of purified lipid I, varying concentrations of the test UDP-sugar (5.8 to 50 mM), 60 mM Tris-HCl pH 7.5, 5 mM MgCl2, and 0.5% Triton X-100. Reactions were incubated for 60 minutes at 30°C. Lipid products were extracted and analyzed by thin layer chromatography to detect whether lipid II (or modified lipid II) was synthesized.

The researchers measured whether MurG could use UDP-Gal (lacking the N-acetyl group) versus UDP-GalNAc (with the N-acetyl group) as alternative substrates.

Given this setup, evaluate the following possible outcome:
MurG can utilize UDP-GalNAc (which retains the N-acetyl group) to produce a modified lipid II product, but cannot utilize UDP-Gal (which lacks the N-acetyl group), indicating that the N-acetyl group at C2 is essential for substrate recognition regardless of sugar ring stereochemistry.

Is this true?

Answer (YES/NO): NO